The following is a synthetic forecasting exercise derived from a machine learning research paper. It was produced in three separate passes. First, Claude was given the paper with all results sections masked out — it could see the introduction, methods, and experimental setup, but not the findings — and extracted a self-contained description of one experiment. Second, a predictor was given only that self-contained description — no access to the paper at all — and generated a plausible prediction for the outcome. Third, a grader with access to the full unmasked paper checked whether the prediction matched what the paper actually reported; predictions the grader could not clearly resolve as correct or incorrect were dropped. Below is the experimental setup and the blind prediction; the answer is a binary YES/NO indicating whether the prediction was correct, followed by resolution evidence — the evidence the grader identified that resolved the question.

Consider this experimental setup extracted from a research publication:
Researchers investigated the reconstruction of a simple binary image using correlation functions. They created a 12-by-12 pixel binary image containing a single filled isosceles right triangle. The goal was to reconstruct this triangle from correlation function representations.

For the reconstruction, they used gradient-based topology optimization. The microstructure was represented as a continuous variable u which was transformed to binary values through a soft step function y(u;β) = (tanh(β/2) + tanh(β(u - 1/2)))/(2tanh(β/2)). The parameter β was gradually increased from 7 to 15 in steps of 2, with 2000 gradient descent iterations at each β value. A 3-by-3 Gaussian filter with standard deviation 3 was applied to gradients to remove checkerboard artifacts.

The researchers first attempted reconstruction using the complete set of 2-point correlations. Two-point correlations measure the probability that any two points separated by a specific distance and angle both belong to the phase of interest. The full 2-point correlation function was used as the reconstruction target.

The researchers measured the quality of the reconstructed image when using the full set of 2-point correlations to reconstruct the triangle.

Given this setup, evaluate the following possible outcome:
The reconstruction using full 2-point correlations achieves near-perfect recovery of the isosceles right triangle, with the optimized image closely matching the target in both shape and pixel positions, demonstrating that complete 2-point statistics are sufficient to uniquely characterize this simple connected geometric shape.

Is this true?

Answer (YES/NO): NO